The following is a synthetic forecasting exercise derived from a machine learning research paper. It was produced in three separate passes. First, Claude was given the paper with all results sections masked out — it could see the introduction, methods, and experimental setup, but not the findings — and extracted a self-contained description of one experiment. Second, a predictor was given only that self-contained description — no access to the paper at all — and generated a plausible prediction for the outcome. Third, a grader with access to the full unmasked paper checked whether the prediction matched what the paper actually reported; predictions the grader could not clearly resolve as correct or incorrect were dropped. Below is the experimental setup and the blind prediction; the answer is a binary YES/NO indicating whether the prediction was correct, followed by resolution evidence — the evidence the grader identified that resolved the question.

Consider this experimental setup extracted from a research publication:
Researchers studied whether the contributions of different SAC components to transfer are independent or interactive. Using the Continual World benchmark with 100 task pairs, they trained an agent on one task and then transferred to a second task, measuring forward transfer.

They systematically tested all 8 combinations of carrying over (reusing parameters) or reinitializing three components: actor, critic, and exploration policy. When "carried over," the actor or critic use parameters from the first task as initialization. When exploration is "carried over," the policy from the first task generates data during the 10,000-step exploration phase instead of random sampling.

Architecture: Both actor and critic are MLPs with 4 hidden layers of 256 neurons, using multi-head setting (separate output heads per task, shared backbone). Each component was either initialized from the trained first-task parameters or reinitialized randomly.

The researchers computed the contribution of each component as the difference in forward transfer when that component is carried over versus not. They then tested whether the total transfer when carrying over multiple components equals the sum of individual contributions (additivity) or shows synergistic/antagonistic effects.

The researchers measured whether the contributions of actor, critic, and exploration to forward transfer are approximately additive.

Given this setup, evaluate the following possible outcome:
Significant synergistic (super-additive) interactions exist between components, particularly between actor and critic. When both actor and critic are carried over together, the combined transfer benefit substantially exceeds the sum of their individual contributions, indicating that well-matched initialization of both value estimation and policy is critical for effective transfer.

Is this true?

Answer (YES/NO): NO